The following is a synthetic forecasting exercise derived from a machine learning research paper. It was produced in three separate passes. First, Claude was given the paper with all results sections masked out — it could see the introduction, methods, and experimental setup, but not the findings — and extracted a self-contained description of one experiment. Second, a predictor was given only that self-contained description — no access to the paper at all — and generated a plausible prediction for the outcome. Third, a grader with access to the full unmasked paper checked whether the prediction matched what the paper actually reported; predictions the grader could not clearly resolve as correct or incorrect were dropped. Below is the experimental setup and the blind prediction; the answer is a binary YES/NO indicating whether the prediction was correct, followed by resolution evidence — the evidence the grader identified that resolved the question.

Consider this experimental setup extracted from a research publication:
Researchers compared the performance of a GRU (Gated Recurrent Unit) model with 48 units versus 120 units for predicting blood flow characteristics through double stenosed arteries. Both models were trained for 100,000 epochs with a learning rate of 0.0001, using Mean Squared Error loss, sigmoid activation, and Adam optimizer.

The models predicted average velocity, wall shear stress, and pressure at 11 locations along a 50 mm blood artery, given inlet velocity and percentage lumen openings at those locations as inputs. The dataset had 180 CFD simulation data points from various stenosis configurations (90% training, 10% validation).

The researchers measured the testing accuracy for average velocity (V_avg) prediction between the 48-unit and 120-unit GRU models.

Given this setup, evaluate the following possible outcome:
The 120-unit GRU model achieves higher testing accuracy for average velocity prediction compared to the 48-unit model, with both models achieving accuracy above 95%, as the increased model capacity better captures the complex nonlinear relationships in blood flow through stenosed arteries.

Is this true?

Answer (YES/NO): NO